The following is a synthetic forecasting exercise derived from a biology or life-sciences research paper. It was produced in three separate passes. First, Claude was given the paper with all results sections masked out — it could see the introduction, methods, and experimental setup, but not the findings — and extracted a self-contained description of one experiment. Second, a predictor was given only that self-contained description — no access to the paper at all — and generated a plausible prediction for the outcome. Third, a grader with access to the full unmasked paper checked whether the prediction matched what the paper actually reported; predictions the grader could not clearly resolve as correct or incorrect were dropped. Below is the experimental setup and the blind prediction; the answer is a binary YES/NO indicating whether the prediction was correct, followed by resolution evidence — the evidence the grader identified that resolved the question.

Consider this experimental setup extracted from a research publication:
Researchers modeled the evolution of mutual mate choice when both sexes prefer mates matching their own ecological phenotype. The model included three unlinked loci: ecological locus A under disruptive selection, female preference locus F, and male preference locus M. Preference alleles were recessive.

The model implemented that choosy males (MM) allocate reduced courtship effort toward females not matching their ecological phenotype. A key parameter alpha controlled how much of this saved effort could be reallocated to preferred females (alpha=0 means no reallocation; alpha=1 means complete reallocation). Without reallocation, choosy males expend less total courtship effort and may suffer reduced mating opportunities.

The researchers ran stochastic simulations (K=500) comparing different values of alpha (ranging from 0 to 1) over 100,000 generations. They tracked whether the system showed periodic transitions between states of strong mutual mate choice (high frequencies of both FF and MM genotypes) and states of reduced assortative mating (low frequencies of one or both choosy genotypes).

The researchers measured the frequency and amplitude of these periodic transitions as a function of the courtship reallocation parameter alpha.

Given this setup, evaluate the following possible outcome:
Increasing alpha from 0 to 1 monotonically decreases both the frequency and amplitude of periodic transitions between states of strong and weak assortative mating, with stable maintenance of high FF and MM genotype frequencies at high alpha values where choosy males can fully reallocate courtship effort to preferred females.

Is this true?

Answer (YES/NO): NO